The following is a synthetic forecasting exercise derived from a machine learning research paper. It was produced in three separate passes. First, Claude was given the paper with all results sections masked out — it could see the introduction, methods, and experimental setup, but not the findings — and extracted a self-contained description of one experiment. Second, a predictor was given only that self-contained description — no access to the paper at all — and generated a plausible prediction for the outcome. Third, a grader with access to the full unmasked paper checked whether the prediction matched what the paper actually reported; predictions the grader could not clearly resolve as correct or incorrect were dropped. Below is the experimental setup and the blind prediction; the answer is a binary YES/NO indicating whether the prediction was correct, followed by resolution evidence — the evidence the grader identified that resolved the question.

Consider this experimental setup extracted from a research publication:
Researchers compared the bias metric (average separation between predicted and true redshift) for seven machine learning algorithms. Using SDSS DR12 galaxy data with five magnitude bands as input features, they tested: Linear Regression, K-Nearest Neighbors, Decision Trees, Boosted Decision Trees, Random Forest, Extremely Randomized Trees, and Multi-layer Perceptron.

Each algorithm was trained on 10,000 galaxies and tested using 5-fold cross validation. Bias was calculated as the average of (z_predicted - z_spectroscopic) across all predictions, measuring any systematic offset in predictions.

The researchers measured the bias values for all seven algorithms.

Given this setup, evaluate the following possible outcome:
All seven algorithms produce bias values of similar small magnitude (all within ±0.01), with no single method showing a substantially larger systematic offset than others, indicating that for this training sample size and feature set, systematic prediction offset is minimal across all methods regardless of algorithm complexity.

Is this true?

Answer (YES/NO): NO